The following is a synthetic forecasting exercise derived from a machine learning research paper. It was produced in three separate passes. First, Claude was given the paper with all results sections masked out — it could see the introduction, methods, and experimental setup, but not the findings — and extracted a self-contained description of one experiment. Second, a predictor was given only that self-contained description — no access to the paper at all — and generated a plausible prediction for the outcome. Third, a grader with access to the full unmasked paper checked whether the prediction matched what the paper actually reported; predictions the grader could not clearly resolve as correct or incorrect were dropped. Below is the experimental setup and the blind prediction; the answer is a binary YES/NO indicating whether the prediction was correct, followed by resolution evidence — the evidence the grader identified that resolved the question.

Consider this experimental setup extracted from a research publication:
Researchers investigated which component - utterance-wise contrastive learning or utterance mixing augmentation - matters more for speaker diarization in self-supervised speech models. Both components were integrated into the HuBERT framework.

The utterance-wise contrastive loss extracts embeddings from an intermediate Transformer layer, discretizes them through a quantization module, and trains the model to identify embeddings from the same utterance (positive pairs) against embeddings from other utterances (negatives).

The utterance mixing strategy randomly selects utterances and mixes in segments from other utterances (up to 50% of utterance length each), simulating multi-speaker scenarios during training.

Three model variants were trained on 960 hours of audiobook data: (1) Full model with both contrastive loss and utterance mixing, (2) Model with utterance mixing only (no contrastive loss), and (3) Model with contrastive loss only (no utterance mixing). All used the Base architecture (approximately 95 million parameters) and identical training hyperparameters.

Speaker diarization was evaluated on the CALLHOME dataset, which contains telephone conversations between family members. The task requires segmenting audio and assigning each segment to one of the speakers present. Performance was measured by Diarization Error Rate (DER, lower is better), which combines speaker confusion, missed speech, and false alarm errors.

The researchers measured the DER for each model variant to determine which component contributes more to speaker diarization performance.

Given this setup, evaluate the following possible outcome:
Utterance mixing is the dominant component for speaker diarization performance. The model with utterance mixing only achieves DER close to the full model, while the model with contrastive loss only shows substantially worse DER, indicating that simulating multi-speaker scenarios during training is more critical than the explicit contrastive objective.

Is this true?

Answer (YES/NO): YES